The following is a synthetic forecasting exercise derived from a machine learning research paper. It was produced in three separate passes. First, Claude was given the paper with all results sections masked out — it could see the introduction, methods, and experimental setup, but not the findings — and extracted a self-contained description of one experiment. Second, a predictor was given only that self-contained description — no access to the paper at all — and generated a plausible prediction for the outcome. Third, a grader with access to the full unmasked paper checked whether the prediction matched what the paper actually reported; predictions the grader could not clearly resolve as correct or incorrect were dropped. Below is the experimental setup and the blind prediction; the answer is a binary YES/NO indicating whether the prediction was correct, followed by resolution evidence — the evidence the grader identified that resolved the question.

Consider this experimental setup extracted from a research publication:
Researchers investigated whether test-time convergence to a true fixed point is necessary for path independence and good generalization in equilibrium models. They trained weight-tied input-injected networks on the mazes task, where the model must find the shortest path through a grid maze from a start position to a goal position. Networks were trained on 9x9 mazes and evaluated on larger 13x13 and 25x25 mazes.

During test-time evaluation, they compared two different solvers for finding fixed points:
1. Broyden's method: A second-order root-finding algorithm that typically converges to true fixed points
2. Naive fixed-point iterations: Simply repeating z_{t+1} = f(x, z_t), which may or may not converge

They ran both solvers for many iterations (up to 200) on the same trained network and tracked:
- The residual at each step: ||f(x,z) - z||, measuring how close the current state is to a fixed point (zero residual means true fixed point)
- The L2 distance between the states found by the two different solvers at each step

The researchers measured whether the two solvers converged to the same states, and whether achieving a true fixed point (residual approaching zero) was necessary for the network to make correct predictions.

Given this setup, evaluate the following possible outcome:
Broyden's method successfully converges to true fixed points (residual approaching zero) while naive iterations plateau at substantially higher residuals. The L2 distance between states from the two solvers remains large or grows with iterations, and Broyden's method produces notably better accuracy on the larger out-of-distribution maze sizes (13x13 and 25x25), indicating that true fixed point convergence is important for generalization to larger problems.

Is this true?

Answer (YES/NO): NO